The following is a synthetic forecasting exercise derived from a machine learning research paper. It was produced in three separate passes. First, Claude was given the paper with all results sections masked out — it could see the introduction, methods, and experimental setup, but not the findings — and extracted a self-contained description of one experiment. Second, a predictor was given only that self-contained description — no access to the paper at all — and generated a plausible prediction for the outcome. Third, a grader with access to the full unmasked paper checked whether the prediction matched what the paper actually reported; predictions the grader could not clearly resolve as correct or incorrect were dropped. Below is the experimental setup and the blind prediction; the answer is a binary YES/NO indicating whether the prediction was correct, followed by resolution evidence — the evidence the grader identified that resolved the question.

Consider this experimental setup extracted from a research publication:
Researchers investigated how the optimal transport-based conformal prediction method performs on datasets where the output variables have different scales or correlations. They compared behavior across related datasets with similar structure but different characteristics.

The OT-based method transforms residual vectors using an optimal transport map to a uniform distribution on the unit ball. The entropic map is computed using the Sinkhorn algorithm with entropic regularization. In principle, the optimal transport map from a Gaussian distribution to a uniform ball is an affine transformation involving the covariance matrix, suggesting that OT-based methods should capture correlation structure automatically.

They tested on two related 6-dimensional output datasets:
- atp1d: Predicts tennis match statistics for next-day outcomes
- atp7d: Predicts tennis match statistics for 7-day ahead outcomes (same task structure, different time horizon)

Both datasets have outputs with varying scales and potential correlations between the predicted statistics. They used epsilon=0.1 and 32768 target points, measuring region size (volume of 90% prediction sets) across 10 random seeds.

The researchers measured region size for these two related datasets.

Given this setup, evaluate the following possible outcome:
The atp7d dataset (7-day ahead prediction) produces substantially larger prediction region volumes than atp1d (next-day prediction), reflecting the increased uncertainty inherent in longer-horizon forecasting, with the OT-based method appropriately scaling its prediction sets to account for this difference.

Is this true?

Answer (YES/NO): YES